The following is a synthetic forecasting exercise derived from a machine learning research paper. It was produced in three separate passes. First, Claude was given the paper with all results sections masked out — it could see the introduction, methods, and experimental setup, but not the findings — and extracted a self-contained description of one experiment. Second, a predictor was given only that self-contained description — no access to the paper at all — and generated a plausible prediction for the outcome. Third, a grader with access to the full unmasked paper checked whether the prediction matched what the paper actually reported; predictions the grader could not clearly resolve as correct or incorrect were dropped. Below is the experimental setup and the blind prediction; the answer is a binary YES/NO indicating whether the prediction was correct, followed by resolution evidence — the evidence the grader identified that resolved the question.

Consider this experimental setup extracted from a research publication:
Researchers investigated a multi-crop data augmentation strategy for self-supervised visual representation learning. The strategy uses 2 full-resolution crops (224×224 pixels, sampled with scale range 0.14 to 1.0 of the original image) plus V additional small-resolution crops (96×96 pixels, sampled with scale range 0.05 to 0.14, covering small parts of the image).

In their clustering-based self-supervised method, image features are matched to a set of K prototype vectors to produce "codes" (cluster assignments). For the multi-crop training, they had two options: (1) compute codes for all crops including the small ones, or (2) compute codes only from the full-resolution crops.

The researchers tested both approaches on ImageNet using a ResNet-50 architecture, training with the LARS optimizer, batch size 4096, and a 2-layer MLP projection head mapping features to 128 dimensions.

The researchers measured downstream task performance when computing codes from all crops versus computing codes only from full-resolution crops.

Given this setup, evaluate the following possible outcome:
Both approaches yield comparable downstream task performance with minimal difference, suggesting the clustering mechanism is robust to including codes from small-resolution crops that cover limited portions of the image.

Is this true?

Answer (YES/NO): NO